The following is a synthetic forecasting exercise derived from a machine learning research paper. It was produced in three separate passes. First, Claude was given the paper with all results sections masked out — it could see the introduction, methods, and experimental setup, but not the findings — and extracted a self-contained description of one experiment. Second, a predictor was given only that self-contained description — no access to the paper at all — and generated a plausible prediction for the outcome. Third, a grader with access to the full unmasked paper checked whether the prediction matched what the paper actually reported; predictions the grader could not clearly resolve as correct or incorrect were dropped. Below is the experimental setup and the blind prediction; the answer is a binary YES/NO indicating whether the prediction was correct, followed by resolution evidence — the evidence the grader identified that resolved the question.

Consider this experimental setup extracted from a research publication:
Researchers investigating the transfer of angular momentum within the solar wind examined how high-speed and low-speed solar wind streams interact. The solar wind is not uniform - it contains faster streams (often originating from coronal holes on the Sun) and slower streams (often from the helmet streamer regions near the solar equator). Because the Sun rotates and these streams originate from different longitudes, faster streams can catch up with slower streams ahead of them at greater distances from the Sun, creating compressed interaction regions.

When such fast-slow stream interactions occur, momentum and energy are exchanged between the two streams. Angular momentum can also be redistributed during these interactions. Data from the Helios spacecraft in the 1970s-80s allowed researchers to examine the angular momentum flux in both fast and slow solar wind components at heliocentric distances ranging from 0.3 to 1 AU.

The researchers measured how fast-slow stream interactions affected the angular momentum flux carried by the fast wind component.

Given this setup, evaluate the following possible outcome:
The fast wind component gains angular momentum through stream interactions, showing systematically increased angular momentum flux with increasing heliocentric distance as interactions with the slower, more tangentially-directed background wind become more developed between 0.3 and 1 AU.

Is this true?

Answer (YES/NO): NO